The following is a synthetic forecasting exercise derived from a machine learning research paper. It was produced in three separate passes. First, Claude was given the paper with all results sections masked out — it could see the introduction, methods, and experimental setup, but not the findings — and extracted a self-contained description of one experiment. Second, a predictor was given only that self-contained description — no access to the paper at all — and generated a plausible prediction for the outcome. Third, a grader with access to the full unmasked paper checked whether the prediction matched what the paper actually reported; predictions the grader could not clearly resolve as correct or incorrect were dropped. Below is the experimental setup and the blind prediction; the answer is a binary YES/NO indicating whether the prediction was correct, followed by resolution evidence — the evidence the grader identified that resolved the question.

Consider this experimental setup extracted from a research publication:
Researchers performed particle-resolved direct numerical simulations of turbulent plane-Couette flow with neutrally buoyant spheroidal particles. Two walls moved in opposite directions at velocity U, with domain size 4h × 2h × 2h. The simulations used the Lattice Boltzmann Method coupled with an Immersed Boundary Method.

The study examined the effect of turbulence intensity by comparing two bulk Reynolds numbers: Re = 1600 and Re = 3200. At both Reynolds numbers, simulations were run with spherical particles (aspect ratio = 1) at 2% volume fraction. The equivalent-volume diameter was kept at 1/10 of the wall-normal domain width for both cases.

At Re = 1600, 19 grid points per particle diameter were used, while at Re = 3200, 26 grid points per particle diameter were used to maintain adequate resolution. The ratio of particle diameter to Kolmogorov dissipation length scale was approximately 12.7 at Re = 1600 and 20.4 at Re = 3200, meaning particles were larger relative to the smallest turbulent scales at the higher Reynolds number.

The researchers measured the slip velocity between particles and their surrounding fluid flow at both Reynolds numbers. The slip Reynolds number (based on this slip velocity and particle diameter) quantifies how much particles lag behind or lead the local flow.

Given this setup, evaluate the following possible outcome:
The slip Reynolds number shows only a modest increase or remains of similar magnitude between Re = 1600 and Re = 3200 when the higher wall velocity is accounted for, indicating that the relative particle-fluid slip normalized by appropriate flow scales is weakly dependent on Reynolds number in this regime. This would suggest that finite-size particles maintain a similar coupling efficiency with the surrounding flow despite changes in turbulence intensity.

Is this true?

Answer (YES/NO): NO